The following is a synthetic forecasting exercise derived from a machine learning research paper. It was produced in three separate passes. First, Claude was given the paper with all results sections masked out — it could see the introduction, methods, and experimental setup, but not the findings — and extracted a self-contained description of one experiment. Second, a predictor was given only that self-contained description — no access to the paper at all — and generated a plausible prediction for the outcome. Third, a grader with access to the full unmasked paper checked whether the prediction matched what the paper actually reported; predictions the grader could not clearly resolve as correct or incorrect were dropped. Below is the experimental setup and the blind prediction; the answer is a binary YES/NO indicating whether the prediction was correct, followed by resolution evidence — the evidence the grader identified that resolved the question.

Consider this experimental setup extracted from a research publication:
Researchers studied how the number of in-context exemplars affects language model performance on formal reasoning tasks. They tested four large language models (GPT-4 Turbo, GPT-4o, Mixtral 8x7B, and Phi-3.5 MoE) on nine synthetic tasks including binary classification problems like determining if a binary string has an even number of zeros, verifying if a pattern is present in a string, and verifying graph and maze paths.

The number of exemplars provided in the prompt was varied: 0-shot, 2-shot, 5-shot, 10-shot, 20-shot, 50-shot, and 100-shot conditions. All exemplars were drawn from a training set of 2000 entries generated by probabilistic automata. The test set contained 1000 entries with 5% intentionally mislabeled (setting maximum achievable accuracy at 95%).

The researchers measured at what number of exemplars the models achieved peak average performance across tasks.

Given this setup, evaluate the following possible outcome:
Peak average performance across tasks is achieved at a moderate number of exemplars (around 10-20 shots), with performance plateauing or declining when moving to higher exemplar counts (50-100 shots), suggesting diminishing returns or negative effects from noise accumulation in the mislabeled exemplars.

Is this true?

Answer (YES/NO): NO